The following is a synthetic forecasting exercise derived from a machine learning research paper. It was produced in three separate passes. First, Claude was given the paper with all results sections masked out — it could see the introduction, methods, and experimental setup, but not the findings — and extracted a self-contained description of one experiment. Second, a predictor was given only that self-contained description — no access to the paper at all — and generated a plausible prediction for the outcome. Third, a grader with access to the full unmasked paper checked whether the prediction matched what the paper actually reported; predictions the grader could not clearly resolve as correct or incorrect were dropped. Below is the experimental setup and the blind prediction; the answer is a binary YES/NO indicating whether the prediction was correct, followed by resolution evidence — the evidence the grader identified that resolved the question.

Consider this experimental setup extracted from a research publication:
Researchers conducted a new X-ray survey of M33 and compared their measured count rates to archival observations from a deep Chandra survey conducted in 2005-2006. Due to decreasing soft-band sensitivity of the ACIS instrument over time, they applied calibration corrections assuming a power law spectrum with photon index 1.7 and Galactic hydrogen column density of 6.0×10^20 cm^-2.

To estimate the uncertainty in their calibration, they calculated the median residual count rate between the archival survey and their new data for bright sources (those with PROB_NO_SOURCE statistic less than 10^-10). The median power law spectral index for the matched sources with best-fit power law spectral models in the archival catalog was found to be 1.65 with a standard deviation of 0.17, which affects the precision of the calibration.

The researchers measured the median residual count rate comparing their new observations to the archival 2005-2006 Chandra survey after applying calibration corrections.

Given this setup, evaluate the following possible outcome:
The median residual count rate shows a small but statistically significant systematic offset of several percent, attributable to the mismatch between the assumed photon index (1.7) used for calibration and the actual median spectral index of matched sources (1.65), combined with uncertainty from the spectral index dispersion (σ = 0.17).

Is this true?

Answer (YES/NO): NO